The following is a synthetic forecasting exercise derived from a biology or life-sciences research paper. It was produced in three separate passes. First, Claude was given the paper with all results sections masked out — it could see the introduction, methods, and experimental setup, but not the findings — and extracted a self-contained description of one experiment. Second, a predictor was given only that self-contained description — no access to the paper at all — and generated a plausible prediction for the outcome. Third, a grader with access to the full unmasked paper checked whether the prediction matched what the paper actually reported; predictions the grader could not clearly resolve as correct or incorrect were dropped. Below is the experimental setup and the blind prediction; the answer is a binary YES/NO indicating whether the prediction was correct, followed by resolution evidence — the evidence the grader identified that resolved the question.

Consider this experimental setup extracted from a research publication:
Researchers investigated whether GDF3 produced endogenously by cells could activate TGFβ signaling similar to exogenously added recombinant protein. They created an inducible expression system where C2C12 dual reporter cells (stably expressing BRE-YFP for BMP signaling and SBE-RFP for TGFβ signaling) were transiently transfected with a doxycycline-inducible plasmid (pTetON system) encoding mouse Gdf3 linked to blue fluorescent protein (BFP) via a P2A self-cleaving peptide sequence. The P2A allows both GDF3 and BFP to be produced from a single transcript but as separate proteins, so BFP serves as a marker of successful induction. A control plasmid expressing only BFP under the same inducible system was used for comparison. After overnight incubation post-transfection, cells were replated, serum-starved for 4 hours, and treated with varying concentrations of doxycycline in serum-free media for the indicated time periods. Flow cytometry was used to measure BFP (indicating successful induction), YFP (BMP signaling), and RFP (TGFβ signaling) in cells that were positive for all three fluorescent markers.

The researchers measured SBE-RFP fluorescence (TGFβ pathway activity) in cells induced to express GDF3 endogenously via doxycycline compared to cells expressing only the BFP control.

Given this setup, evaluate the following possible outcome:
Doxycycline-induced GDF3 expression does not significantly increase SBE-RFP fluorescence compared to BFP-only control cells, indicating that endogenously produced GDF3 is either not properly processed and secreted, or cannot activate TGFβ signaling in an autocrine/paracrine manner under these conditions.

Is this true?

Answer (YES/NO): NO